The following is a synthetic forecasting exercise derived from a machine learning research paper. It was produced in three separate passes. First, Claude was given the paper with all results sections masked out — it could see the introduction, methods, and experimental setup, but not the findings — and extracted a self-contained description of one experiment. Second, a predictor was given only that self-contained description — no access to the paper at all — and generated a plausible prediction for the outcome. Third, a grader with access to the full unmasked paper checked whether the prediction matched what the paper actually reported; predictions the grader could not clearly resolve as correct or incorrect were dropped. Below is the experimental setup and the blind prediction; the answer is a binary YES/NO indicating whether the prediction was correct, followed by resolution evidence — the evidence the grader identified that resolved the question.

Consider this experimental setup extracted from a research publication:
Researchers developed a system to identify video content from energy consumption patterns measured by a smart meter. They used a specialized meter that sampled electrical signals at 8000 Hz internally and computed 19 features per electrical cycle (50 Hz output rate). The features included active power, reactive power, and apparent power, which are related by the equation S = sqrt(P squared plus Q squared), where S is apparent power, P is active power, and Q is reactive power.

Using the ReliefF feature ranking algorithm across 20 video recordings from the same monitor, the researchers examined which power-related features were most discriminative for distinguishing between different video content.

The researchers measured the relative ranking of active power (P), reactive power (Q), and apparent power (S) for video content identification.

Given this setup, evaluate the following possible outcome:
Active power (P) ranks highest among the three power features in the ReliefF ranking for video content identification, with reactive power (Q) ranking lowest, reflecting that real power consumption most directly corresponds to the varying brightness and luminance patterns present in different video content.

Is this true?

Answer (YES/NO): NO